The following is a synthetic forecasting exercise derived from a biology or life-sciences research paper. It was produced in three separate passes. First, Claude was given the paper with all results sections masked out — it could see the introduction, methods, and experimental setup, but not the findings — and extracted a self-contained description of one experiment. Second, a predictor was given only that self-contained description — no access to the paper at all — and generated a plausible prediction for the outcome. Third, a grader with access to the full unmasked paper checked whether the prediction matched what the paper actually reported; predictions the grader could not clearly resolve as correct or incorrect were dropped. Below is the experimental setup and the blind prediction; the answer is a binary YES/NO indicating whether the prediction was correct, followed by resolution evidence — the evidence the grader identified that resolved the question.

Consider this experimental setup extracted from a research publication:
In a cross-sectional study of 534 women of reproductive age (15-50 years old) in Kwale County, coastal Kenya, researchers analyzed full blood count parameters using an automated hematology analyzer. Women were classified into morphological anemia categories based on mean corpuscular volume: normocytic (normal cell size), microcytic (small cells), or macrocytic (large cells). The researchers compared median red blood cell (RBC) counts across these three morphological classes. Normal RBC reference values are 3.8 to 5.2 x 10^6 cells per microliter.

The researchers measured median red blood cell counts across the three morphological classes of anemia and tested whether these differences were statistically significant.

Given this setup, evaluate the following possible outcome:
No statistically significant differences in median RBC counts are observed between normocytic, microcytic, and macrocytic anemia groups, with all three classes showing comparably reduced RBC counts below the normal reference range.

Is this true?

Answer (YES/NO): NO